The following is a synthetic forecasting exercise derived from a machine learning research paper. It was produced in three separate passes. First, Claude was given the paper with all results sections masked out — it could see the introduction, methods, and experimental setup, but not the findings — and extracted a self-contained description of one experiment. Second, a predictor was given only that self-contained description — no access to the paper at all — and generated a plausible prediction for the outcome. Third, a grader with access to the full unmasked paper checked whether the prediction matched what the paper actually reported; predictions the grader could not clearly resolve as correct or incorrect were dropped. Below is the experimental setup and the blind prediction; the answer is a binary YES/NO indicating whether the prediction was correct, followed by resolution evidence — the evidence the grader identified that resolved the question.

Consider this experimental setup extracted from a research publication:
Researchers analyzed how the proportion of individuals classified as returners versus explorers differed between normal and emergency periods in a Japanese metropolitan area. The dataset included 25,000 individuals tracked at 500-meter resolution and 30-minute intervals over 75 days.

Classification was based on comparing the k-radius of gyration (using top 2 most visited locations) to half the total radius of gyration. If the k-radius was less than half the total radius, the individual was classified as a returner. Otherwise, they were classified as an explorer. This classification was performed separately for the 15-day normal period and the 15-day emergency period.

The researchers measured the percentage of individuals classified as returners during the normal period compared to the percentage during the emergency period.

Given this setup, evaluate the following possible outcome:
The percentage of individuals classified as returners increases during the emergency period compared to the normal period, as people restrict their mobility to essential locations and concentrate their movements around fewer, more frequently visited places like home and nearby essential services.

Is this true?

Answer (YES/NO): YES